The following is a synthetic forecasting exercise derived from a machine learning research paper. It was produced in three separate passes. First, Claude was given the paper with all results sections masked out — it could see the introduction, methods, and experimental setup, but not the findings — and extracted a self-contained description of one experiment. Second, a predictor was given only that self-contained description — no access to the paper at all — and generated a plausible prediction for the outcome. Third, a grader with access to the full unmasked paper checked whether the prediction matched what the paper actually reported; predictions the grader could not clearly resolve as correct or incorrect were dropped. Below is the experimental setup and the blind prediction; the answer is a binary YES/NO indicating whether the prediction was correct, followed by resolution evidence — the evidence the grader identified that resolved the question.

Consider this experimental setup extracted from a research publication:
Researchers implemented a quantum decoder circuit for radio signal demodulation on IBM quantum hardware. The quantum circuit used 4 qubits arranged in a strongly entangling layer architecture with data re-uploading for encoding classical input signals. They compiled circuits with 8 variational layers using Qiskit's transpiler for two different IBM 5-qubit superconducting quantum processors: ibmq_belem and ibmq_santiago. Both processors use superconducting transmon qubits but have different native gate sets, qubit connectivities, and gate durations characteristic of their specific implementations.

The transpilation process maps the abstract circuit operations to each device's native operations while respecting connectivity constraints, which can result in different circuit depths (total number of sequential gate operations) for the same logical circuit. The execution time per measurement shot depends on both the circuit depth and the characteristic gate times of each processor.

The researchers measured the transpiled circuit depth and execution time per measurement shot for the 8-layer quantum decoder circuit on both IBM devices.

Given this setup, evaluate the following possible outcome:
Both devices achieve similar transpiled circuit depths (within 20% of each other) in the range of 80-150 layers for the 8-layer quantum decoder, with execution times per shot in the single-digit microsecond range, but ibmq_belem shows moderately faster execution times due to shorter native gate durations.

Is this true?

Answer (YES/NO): NO